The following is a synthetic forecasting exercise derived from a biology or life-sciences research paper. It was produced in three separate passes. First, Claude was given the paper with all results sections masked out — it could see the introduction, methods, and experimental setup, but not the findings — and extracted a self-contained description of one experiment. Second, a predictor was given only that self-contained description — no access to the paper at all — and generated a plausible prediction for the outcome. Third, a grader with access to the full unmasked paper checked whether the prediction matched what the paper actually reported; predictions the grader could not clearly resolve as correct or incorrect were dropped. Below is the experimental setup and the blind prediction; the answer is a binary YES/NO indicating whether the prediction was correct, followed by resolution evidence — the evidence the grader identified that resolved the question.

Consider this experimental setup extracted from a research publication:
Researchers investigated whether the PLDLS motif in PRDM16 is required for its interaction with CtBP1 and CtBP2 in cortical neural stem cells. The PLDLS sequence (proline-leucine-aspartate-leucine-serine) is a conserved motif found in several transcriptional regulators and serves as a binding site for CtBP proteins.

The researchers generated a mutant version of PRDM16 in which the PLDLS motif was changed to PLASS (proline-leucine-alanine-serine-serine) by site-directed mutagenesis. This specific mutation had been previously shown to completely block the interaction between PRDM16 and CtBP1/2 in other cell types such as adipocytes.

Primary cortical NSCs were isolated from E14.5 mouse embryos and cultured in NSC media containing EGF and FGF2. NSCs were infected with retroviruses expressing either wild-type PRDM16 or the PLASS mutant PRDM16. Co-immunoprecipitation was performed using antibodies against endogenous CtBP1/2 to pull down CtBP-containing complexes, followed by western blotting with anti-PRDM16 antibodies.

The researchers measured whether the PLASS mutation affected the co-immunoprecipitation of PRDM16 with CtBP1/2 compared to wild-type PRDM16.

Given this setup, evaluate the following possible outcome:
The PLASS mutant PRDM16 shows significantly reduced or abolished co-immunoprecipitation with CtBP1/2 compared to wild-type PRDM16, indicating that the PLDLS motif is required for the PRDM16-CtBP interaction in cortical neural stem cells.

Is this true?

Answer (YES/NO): YES